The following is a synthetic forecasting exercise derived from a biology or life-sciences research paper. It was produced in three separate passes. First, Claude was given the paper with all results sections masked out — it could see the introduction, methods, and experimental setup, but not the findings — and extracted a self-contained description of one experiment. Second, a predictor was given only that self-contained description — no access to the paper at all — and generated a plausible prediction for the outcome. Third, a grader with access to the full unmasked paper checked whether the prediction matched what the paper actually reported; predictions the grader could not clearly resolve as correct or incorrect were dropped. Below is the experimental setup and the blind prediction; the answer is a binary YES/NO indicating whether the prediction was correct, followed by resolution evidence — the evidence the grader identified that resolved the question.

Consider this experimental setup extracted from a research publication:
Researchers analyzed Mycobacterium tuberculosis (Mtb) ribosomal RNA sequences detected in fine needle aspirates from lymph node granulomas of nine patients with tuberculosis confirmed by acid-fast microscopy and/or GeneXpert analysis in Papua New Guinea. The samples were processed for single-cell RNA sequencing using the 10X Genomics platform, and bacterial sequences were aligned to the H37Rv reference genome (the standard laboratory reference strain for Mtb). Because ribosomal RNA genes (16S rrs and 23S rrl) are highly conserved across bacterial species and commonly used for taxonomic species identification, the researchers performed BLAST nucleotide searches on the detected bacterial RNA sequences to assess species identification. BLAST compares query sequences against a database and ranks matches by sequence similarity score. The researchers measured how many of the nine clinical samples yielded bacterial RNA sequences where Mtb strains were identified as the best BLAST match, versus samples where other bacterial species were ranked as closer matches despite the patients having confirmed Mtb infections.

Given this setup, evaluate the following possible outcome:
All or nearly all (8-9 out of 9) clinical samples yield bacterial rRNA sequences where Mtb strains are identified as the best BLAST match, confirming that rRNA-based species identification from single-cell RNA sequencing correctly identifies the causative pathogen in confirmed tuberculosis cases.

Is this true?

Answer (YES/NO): NO